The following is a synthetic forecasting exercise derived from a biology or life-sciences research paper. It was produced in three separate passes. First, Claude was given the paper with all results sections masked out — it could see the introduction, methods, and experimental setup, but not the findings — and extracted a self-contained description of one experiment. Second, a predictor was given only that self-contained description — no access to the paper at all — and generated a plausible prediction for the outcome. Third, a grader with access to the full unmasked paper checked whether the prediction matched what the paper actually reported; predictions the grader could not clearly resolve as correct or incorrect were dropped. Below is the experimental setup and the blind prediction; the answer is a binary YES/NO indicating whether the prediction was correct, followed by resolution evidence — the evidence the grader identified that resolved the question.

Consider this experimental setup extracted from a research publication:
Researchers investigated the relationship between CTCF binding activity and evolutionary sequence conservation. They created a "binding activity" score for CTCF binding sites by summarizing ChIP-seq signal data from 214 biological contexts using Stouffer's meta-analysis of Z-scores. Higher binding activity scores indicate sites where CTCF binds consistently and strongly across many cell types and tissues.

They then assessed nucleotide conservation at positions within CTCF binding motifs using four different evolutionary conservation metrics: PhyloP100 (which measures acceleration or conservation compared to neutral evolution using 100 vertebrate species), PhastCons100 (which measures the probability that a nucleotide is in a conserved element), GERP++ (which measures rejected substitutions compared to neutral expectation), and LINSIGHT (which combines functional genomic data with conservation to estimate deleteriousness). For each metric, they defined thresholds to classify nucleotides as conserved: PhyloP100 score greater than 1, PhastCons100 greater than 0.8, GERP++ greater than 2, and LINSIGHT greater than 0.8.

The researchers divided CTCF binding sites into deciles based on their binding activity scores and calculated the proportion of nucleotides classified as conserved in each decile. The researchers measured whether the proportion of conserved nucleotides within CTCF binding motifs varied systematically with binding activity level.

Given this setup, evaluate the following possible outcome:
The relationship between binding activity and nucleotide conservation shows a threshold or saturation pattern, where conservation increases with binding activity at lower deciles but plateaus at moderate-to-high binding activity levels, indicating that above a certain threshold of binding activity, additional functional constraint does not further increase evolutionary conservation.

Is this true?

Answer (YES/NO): NO